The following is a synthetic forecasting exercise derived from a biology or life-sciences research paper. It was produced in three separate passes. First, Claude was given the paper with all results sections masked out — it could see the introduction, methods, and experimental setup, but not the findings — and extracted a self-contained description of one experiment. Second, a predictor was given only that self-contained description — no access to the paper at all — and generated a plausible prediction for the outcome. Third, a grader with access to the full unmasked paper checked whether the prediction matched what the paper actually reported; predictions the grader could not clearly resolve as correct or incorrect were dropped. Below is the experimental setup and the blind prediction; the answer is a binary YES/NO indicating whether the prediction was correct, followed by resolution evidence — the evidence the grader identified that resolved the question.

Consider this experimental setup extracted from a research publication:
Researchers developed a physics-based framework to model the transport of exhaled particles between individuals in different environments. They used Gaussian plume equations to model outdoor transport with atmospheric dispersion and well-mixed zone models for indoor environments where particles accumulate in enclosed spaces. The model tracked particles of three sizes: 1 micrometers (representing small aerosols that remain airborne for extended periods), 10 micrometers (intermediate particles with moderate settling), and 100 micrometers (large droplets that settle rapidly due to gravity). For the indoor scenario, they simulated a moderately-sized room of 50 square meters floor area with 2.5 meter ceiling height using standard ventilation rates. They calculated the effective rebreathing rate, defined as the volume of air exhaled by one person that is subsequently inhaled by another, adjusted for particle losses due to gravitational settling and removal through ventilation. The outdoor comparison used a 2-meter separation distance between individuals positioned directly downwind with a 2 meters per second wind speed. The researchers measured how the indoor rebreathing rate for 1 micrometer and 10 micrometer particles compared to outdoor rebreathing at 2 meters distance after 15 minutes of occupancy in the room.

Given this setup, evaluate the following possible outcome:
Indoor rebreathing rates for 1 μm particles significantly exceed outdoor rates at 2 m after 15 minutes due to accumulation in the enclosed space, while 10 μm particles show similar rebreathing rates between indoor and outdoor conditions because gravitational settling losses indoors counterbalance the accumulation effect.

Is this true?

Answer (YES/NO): NO